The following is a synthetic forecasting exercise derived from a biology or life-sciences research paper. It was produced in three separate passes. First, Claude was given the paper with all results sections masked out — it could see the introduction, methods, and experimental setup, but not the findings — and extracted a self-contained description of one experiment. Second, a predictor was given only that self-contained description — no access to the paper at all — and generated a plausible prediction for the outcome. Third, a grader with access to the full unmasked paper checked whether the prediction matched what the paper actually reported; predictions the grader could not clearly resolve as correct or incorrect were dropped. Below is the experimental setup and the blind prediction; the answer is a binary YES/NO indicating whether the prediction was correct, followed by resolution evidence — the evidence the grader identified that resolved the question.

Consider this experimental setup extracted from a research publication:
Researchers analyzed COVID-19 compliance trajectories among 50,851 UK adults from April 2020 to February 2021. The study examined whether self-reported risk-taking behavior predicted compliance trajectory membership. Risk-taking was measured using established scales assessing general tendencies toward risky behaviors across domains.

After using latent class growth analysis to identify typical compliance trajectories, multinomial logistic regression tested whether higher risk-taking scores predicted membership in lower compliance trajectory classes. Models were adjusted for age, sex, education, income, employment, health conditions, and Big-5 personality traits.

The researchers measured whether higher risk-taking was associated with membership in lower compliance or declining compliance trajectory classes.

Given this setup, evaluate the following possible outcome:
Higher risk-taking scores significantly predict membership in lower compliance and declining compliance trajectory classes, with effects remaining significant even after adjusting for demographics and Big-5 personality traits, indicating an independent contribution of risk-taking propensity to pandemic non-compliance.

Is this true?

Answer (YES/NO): YES